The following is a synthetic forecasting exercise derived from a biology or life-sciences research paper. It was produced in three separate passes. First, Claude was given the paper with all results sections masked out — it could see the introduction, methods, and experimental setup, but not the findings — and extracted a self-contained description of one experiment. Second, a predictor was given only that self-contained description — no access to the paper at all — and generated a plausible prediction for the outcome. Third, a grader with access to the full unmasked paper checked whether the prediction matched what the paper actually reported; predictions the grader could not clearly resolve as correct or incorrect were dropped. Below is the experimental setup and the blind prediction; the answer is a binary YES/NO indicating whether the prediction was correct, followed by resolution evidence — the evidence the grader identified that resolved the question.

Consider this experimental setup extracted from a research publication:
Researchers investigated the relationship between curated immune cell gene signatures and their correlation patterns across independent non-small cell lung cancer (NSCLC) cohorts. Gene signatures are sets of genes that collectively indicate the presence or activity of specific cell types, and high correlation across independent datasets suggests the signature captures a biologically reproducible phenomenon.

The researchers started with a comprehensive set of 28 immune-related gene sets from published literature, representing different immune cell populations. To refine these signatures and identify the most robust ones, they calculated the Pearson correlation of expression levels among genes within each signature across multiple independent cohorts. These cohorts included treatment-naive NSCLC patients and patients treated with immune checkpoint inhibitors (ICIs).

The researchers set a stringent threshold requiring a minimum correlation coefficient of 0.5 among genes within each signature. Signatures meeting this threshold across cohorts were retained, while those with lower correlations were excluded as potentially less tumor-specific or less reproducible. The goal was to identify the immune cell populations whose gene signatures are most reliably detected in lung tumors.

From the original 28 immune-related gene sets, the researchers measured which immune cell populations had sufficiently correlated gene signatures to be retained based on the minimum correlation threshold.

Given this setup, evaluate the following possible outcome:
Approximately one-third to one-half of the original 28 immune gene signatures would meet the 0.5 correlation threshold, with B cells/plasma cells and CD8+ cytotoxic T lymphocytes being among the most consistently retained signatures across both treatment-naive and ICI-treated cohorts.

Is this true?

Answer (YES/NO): NO